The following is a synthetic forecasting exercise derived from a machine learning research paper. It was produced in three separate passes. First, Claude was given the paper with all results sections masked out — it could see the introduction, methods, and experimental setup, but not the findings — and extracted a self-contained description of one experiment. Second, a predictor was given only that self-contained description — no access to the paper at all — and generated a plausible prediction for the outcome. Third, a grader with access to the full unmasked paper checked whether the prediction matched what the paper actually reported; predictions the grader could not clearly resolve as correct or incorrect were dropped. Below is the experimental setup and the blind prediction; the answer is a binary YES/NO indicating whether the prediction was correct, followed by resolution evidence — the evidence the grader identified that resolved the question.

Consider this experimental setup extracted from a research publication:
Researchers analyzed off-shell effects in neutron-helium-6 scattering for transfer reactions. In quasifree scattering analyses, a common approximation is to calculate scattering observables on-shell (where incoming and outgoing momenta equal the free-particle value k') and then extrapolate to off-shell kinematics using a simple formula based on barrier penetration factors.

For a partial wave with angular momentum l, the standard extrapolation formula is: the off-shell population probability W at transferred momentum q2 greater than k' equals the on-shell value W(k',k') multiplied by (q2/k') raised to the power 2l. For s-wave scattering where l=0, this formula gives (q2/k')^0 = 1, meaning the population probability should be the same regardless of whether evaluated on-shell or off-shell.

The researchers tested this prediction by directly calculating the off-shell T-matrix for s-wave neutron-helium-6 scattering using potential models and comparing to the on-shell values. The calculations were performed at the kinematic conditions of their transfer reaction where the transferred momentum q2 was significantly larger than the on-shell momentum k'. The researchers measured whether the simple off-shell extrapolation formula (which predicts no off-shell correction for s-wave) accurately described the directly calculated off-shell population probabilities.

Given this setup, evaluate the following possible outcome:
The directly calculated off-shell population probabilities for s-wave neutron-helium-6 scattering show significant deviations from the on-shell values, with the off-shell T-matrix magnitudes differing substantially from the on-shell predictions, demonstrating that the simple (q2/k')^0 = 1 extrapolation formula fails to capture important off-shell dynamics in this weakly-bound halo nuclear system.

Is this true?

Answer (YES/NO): YES